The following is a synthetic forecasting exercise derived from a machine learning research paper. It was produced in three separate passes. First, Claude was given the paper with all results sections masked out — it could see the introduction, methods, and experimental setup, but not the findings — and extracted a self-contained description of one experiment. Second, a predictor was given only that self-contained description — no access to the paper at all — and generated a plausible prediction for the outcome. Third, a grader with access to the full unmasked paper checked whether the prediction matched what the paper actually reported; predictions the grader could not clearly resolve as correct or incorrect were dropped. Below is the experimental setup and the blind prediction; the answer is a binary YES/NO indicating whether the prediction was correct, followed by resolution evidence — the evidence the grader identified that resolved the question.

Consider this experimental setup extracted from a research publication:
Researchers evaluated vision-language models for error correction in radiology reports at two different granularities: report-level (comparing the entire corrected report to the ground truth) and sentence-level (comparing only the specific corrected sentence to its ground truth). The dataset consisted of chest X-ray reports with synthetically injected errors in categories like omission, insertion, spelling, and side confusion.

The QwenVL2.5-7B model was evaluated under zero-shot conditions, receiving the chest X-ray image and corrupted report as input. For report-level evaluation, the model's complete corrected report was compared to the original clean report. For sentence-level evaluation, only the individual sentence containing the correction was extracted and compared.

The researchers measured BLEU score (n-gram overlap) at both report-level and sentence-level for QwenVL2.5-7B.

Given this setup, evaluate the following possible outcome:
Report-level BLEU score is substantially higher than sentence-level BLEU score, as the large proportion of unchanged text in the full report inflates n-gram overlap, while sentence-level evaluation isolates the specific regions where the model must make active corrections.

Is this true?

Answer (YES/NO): YES